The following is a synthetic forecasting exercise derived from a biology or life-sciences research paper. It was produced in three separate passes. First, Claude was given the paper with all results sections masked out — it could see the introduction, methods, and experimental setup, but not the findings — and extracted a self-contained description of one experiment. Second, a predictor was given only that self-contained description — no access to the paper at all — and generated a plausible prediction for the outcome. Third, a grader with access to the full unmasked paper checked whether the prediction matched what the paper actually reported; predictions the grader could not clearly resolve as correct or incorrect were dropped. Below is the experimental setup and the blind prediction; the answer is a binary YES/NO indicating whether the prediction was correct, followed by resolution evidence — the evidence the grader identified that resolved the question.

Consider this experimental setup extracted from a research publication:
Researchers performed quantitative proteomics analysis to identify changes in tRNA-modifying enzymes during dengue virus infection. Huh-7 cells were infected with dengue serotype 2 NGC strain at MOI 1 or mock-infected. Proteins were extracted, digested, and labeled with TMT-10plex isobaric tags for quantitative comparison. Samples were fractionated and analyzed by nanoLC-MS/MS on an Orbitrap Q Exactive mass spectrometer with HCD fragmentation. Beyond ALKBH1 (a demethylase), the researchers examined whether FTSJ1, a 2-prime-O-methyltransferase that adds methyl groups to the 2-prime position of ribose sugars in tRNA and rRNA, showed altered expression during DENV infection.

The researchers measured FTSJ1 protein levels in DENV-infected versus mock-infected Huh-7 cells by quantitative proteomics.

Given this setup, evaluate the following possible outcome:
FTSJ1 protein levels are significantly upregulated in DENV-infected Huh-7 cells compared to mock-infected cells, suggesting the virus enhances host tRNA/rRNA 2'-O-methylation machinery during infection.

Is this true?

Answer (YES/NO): NO